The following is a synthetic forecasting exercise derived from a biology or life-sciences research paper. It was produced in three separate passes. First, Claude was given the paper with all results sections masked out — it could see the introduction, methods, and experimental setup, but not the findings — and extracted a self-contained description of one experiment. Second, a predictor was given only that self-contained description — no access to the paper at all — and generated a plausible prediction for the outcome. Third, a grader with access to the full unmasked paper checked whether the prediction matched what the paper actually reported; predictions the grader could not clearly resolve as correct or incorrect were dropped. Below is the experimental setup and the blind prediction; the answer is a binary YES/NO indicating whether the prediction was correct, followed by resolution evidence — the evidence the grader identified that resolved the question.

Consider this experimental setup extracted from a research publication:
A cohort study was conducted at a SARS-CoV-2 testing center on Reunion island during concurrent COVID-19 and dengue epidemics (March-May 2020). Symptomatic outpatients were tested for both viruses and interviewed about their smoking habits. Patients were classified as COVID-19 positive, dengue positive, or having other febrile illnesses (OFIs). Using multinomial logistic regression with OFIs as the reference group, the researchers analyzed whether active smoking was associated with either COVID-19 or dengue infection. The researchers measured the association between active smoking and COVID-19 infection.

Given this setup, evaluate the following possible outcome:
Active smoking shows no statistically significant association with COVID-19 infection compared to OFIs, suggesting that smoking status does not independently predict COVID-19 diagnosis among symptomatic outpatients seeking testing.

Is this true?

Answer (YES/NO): NO